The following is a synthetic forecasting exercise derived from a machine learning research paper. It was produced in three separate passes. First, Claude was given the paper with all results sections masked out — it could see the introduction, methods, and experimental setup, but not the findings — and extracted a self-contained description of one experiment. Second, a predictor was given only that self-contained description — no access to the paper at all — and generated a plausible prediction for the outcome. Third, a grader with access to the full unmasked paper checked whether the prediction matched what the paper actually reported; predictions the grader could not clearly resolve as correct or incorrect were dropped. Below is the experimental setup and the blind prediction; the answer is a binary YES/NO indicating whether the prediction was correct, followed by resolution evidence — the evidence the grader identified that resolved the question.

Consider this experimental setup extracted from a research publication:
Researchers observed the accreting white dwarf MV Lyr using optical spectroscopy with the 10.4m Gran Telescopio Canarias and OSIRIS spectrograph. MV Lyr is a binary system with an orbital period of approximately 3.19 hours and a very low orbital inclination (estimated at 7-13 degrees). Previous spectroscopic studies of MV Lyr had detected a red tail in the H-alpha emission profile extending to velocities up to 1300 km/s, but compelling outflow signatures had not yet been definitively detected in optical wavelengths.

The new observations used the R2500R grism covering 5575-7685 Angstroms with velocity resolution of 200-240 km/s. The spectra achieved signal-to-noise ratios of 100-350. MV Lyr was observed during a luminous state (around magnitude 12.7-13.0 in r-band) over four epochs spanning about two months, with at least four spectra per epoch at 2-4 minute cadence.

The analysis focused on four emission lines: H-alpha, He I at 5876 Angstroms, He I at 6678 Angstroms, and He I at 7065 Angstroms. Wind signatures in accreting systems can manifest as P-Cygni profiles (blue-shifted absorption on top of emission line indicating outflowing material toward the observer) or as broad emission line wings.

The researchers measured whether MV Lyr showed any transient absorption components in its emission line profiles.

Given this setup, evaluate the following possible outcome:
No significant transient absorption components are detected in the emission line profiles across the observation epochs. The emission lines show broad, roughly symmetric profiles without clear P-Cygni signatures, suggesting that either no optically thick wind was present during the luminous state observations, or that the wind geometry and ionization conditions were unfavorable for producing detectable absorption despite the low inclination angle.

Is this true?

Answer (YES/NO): NO